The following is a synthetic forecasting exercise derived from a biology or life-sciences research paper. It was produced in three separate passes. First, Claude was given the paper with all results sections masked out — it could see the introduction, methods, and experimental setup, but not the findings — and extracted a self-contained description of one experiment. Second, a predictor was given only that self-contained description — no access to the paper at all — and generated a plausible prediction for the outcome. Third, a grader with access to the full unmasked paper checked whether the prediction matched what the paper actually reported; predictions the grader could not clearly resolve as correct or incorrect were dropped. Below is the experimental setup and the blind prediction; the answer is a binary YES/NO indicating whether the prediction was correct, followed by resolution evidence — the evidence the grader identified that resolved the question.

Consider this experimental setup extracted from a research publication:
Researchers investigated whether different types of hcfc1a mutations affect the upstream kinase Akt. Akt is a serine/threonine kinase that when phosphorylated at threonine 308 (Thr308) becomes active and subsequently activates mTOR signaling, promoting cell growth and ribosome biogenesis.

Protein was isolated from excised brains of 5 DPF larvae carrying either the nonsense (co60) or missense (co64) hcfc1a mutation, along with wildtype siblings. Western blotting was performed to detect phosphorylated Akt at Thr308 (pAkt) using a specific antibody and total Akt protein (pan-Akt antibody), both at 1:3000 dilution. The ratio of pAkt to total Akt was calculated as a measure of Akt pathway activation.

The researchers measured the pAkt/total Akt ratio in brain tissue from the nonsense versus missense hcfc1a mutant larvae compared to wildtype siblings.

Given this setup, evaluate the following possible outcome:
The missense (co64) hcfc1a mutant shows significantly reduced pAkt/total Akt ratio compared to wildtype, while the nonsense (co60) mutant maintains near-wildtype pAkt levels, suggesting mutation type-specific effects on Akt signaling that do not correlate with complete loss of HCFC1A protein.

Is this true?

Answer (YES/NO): NO